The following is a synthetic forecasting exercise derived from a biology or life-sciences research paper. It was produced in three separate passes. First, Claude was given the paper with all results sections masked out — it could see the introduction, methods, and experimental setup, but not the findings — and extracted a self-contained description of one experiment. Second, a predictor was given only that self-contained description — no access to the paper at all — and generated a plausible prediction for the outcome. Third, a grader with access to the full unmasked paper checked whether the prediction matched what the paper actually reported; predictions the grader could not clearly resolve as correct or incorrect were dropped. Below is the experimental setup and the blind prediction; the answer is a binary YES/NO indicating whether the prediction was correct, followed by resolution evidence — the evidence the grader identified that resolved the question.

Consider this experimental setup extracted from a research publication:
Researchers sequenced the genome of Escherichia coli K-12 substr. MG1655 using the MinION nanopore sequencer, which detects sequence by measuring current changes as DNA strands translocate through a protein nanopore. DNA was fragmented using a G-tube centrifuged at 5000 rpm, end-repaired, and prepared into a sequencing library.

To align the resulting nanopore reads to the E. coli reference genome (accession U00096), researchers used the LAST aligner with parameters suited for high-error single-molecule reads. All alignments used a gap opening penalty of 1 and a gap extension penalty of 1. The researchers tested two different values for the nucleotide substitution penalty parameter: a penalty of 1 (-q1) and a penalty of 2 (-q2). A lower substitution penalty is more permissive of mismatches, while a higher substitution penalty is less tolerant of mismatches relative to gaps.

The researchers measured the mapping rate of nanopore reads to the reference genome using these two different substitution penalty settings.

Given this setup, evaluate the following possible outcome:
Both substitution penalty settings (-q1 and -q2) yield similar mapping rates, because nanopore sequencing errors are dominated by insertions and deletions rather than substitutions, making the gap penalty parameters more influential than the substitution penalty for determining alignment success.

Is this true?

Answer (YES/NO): NO